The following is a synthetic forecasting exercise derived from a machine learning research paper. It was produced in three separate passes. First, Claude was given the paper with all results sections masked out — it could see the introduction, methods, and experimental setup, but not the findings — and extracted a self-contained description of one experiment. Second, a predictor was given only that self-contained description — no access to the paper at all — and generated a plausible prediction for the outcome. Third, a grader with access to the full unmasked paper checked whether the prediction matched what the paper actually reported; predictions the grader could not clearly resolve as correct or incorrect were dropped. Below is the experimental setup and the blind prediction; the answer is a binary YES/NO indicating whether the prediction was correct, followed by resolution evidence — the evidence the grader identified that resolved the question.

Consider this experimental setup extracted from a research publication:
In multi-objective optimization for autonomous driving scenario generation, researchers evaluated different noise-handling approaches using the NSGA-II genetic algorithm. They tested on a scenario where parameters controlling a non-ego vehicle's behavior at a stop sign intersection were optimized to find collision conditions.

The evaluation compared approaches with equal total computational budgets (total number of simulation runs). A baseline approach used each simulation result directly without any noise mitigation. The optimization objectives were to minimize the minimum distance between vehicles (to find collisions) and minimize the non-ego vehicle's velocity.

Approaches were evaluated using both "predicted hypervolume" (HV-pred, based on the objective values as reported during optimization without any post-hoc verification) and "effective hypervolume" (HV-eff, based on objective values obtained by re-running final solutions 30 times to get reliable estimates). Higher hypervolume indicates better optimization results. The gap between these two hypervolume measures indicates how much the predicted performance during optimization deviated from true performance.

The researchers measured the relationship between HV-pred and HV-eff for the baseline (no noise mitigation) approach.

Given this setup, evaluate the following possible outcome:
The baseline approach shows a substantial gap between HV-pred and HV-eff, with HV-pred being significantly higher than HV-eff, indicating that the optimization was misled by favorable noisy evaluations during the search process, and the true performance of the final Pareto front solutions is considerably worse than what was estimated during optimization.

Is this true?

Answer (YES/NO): YES